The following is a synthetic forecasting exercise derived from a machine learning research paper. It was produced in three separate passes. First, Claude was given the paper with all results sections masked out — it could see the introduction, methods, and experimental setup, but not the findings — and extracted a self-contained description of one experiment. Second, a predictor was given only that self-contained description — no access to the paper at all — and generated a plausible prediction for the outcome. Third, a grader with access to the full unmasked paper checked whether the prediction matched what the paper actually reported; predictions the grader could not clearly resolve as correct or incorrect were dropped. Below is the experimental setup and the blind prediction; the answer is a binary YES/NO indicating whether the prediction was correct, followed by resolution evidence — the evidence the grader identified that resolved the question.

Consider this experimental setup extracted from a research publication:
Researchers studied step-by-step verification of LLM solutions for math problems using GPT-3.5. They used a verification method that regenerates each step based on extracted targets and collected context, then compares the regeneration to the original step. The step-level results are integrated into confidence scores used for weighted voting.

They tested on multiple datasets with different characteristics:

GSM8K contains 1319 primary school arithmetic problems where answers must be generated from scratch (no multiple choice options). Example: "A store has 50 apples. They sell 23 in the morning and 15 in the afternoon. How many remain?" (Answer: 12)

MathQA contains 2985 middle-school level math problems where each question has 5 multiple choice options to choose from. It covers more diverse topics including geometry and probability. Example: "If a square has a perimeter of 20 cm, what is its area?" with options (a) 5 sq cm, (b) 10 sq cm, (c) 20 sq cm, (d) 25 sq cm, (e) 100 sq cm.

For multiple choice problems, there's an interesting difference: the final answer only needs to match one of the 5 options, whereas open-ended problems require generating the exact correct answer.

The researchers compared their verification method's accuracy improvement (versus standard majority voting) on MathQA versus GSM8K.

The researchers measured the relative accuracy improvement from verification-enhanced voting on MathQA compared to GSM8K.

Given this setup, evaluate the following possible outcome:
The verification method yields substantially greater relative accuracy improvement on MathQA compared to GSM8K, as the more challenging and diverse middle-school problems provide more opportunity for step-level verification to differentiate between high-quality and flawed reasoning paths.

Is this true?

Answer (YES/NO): YES